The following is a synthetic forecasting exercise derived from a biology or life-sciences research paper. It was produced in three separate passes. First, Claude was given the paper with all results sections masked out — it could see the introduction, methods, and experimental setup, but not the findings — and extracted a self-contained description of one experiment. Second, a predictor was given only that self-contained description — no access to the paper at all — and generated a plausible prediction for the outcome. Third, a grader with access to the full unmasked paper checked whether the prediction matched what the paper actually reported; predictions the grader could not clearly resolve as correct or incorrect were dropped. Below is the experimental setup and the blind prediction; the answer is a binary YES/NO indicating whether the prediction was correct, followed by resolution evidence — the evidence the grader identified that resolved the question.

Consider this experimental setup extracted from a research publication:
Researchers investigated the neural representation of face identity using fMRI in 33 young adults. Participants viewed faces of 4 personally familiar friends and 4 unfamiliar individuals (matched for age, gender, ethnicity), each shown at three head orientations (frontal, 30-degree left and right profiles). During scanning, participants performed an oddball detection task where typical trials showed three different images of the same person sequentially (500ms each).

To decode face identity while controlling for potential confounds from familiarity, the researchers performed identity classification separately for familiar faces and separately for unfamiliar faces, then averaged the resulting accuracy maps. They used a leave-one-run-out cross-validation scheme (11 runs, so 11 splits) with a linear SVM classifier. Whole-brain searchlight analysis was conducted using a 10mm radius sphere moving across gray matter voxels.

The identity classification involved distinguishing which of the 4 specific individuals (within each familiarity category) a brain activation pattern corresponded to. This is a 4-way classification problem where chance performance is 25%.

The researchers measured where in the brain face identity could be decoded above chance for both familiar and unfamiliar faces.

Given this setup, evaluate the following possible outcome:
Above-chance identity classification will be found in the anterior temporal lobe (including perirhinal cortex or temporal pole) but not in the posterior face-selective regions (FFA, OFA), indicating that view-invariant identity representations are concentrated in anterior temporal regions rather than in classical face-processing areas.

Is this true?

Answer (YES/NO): NO